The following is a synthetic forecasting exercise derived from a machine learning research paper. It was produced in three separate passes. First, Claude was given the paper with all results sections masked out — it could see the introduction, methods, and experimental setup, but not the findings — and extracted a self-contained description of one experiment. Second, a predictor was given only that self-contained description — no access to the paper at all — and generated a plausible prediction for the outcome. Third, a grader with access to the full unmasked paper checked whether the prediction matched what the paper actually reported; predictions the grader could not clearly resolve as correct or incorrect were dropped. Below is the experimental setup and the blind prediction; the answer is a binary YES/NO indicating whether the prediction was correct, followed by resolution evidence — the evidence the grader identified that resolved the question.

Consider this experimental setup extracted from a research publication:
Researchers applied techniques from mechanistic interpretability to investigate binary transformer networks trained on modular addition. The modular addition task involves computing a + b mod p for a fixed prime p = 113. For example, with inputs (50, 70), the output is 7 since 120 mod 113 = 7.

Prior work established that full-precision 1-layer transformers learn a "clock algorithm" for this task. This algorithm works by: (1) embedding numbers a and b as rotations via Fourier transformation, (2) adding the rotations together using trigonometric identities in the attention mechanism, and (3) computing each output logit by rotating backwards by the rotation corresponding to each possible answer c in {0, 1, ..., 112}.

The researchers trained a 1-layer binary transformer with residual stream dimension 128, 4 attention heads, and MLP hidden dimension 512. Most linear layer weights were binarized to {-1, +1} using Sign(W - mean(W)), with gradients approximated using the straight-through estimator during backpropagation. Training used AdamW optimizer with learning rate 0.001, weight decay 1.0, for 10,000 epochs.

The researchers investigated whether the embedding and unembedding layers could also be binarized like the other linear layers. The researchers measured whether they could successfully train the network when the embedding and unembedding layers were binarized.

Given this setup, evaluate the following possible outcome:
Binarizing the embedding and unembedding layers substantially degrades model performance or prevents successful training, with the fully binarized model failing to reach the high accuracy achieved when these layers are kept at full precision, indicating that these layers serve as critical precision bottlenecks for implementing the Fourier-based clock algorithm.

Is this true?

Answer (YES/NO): NO